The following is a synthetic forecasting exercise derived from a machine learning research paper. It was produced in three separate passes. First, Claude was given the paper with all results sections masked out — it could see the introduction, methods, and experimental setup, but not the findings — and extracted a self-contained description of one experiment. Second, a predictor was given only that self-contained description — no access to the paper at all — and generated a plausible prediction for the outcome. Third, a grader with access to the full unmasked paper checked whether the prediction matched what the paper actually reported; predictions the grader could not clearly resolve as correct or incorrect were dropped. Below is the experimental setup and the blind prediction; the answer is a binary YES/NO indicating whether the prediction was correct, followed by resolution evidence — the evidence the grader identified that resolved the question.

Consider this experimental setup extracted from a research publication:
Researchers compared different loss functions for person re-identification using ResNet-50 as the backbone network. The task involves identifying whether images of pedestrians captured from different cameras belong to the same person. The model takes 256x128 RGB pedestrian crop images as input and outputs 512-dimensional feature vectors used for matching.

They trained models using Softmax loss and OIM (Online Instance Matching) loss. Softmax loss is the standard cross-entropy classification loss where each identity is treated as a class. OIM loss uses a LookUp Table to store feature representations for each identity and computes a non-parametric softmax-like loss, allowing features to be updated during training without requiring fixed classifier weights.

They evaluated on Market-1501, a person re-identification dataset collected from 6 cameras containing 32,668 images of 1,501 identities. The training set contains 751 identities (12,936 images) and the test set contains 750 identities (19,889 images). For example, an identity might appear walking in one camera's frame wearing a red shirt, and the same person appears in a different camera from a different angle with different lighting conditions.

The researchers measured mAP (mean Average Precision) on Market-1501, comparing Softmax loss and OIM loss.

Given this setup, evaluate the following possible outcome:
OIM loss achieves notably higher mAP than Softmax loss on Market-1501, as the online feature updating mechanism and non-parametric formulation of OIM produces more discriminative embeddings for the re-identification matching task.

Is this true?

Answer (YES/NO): NO